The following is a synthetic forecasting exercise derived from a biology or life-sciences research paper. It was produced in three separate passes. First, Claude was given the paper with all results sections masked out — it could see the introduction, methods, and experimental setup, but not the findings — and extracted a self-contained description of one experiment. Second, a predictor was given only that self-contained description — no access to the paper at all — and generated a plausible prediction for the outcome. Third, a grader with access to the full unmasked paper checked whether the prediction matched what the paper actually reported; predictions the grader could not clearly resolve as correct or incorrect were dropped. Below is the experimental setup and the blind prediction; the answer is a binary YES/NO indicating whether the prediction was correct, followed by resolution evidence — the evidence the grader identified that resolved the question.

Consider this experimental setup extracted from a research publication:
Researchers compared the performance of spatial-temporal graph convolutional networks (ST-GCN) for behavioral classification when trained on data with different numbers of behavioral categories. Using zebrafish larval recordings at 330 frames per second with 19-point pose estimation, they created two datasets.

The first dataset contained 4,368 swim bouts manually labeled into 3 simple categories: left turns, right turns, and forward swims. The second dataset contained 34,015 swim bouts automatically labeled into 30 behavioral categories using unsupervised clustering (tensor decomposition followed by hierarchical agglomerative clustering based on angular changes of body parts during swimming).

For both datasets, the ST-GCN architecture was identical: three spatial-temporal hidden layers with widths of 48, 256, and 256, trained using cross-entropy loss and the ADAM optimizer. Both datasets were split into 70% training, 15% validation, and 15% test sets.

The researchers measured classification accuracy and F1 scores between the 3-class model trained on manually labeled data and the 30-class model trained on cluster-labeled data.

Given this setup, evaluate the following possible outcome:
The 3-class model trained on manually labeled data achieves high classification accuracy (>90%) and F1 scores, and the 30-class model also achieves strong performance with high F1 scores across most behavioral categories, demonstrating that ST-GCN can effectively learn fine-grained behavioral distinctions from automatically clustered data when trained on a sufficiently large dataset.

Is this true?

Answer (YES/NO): NO